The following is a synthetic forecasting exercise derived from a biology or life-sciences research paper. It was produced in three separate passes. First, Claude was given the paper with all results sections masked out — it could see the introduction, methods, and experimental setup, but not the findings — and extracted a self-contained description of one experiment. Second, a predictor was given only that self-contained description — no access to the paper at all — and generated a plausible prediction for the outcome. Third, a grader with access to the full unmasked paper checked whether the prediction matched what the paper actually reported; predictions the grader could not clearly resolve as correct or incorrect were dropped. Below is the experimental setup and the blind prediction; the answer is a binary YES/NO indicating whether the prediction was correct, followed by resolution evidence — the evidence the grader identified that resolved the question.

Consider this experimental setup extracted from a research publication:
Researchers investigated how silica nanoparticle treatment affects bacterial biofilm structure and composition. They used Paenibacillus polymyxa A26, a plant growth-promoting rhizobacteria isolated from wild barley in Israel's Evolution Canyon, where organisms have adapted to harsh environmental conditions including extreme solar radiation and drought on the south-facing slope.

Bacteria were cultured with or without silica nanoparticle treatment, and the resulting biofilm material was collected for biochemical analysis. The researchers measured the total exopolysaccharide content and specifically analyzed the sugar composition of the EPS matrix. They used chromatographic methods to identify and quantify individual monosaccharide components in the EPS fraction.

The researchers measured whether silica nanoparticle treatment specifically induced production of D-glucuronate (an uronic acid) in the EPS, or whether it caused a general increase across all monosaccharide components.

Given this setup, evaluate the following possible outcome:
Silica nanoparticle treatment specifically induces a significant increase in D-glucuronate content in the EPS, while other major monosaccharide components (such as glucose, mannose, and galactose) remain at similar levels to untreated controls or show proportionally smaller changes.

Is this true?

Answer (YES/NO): YES